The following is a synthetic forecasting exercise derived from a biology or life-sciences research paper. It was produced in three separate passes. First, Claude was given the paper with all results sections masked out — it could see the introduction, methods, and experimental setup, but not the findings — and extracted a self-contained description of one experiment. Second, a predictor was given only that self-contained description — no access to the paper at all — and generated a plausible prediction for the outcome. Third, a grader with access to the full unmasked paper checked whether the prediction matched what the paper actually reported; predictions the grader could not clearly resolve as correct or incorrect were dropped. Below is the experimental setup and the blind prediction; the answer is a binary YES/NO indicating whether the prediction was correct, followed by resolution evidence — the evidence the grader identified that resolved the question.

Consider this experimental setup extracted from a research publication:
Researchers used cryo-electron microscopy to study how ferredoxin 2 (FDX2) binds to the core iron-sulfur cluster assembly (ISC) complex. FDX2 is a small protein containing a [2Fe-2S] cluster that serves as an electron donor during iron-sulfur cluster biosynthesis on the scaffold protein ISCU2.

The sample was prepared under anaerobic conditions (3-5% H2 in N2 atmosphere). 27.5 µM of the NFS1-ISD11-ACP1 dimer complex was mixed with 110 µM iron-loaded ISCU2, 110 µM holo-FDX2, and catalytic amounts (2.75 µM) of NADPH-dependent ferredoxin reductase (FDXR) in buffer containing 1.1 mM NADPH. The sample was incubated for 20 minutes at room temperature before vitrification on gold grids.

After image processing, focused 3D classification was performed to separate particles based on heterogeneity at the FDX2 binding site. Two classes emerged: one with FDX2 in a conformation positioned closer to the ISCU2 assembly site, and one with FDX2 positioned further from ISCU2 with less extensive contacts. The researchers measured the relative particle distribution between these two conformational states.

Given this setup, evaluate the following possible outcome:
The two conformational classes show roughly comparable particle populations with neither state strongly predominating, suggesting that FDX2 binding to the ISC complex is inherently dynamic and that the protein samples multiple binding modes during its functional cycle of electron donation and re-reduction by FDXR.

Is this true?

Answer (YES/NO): NO